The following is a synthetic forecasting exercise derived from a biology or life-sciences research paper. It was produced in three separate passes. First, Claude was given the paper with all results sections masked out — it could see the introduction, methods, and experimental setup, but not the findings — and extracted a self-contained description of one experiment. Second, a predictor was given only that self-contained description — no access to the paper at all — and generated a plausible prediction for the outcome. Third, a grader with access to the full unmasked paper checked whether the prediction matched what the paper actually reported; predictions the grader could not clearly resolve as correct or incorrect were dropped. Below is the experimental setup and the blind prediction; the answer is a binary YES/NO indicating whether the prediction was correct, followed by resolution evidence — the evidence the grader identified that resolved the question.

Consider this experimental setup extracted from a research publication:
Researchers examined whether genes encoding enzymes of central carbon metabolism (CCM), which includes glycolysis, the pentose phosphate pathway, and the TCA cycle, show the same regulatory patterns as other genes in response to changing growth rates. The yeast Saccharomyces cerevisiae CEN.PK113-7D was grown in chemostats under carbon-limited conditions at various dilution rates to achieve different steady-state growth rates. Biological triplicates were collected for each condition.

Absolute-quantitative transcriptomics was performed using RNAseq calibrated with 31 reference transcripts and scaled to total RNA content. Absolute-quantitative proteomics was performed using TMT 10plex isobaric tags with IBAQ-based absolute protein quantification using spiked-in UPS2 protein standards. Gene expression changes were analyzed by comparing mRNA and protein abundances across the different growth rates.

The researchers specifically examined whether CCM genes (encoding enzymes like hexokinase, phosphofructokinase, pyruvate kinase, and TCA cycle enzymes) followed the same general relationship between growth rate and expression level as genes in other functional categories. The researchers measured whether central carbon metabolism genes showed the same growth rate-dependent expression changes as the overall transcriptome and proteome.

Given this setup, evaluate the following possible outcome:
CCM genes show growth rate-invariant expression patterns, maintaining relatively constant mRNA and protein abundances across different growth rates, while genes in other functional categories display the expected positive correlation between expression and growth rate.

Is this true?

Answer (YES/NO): YES